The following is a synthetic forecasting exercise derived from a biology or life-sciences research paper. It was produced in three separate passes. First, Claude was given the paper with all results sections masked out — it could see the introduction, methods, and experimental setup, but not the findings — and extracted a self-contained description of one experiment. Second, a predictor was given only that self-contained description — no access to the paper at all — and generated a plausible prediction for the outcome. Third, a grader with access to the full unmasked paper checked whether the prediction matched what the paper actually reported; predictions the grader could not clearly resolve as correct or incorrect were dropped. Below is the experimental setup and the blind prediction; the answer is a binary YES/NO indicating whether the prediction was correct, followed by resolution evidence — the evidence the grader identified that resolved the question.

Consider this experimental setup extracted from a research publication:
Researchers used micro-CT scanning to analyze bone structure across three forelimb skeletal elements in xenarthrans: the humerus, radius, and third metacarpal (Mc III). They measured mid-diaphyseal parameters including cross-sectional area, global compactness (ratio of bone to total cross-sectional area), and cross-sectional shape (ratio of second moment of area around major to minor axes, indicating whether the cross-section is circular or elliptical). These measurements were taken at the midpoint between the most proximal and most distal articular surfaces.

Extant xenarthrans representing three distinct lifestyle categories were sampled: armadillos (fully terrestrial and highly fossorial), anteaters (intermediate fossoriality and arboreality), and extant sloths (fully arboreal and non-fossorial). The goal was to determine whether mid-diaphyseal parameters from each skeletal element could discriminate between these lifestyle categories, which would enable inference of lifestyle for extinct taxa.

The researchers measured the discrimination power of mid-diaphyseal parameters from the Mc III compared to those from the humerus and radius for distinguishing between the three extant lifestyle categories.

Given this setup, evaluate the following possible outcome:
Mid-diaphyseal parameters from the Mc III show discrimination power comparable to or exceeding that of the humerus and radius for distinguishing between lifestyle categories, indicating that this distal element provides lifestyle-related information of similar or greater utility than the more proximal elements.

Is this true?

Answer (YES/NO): NO